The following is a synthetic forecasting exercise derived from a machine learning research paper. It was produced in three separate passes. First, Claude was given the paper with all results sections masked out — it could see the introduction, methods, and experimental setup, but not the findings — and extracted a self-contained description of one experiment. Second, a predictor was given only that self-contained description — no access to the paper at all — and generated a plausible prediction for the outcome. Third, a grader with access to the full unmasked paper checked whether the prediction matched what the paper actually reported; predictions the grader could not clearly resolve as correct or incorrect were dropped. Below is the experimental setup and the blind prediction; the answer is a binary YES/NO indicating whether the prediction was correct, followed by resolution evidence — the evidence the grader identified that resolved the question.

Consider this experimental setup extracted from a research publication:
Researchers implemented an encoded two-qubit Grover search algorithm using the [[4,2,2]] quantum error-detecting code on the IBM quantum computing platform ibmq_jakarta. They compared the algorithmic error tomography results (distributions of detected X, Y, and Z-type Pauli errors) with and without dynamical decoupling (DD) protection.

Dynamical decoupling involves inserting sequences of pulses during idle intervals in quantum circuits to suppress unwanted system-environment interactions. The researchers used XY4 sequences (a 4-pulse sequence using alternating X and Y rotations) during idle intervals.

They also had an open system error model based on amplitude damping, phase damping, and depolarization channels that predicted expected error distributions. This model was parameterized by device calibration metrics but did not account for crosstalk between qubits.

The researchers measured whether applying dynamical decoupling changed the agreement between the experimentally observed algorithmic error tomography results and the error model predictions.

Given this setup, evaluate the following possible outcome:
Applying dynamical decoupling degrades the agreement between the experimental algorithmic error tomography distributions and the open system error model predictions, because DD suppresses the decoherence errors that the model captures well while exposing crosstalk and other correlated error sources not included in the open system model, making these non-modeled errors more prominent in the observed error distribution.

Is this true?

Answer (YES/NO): NO